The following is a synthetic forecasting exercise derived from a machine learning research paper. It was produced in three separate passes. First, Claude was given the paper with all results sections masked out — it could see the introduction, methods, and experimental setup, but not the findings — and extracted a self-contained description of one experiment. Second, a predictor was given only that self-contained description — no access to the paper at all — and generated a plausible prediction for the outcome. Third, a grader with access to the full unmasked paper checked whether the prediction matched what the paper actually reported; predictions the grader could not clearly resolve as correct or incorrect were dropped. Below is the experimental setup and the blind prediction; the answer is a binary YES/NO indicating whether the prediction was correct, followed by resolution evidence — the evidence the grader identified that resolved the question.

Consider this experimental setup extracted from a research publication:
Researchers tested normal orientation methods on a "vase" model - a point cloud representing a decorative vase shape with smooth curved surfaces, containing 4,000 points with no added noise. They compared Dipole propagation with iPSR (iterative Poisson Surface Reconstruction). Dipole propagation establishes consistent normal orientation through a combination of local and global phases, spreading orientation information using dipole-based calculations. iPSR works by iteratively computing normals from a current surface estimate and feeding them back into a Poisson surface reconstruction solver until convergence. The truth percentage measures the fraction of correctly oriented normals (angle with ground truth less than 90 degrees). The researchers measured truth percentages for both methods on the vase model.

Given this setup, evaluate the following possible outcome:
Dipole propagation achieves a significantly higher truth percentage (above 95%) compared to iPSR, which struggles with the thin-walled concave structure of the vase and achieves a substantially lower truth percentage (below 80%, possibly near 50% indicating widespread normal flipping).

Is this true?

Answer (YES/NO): NO